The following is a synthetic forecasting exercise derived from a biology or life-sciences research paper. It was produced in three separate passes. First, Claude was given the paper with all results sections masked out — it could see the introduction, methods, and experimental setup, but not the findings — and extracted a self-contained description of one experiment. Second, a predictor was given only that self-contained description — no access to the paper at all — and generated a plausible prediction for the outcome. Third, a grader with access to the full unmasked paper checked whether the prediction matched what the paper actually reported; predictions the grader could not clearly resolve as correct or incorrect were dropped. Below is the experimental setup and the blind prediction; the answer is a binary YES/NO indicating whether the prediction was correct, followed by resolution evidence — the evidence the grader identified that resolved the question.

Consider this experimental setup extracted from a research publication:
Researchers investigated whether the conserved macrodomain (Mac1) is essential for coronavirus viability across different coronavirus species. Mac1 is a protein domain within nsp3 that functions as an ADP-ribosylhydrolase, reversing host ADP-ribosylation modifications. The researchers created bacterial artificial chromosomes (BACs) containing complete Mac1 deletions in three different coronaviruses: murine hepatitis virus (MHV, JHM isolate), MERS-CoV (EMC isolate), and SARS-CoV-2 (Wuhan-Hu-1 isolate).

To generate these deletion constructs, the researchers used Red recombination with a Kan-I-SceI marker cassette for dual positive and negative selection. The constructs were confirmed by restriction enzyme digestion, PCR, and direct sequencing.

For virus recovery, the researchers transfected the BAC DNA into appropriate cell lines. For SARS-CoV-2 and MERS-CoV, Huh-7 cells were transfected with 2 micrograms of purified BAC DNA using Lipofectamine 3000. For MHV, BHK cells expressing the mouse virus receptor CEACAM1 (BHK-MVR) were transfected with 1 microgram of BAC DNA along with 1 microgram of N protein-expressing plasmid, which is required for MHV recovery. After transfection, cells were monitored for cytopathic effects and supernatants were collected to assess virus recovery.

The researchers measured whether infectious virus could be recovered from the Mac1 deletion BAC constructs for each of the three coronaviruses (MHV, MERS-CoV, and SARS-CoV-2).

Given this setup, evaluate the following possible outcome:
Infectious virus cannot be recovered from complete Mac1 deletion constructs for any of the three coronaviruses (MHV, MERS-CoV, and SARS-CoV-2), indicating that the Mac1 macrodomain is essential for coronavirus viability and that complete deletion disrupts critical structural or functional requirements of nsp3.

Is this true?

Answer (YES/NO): NO